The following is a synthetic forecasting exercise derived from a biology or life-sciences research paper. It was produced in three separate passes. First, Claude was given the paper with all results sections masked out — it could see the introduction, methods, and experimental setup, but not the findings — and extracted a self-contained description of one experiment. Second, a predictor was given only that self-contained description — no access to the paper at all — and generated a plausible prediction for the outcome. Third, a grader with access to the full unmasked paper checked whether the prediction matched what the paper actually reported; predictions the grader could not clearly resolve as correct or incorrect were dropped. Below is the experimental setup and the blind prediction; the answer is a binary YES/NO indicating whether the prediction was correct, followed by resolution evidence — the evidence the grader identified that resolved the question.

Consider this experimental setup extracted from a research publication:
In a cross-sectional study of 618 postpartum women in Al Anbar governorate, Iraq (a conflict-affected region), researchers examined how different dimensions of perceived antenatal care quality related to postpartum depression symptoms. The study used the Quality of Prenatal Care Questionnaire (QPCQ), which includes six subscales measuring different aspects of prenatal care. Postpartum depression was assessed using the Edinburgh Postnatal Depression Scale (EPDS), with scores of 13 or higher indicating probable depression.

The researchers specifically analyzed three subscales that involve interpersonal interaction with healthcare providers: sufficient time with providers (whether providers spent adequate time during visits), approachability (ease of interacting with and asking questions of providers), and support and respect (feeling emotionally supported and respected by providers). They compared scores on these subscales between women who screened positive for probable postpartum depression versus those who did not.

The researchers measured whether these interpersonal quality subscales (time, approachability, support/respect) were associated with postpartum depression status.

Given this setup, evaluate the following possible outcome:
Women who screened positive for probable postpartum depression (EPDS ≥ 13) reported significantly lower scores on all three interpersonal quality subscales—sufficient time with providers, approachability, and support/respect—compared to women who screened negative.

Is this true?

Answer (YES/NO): NO